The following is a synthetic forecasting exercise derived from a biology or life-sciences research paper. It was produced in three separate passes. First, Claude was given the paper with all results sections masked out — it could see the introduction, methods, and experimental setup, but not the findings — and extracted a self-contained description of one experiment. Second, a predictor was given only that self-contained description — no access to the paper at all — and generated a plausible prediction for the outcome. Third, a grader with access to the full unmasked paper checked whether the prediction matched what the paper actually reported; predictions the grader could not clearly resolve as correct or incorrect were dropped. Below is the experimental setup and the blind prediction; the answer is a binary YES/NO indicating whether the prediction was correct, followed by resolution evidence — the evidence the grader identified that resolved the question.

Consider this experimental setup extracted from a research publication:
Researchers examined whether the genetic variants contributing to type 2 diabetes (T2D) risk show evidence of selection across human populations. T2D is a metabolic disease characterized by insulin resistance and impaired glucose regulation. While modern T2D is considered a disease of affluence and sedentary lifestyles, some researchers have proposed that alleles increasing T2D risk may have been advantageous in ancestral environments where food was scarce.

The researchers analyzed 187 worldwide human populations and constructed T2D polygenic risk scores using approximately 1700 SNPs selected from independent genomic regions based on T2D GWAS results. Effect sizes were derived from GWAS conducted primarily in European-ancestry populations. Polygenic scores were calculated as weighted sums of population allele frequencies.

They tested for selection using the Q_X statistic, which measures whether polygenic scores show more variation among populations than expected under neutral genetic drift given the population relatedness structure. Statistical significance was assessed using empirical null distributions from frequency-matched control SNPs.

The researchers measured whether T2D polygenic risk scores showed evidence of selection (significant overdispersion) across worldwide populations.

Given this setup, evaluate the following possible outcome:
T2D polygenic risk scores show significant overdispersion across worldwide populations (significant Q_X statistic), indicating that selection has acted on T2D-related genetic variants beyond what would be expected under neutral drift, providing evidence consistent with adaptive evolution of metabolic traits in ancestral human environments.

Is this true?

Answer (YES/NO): NO